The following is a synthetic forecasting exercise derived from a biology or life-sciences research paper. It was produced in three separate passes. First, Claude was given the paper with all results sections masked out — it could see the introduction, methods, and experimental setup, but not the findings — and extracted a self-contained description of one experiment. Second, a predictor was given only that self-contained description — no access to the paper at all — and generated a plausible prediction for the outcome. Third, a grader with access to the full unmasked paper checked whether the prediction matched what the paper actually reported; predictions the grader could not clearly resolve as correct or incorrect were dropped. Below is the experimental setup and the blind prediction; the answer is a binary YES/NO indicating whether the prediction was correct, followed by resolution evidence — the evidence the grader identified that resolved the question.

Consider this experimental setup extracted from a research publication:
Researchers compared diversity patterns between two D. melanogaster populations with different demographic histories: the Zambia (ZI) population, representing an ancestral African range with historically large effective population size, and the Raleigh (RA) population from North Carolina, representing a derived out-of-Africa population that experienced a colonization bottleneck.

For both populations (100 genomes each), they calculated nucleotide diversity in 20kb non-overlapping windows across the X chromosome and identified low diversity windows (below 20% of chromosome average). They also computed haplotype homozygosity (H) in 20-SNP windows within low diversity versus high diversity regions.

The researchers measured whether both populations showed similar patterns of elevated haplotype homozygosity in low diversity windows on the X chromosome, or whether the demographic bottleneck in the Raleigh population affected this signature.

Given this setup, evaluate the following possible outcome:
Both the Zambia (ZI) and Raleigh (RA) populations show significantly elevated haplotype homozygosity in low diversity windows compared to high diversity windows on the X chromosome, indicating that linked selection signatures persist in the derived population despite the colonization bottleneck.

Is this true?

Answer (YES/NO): YES